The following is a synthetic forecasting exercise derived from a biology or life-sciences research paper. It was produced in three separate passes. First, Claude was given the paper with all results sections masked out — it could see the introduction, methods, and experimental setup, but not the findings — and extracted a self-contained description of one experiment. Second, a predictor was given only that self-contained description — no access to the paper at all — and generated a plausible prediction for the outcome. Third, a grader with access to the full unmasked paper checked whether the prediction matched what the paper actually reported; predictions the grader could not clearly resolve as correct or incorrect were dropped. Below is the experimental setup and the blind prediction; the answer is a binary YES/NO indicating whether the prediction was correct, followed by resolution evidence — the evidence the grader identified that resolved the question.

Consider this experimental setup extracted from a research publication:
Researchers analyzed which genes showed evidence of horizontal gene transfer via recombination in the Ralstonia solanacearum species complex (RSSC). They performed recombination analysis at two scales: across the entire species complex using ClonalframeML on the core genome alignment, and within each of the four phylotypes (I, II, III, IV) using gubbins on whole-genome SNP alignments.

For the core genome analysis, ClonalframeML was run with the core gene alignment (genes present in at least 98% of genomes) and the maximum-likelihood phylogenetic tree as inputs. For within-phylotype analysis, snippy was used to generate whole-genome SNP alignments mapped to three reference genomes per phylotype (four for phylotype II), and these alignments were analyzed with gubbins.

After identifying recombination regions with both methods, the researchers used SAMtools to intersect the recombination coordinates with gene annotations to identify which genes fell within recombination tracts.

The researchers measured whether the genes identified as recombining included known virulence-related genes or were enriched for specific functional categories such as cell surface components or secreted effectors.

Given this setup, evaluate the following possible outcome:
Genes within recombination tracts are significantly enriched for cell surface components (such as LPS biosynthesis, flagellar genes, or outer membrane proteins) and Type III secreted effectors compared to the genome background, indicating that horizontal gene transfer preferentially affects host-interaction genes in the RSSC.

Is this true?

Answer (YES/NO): NO